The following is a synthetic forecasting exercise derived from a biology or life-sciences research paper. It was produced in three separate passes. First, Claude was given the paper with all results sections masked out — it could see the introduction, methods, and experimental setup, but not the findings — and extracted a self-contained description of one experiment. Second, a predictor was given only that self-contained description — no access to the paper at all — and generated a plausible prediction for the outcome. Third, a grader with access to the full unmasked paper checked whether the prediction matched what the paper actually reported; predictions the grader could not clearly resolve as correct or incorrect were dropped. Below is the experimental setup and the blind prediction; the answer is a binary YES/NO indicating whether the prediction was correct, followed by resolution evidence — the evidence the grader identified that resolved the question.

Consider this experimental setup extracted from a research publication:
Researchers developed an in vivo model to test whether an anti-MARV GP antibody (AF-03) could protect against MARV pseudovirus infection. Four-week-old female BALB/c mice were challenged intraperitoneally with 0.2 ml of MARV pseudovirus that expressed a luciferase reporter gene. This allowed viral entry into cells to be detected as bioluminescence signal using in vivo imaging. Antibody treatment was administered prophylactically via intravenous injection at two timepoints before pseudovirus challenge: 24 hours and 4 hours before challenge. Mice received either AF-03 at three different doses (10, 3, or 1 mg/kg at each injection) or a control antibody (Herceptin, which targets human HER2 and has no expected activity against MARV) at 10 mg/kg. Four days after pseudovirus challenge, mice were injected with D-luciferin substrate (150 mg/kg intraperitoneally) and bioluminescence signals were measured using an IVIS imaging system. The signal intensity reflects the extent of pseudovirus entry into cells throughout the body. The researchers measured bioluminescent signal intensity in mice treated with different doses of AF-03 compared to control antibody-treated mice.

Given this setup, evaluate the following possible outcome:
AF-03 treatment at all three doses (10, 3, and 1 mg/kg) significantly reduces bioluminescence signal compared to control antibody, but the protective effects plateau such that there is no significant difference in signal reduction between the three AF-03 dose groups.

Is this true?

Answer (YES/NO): NO